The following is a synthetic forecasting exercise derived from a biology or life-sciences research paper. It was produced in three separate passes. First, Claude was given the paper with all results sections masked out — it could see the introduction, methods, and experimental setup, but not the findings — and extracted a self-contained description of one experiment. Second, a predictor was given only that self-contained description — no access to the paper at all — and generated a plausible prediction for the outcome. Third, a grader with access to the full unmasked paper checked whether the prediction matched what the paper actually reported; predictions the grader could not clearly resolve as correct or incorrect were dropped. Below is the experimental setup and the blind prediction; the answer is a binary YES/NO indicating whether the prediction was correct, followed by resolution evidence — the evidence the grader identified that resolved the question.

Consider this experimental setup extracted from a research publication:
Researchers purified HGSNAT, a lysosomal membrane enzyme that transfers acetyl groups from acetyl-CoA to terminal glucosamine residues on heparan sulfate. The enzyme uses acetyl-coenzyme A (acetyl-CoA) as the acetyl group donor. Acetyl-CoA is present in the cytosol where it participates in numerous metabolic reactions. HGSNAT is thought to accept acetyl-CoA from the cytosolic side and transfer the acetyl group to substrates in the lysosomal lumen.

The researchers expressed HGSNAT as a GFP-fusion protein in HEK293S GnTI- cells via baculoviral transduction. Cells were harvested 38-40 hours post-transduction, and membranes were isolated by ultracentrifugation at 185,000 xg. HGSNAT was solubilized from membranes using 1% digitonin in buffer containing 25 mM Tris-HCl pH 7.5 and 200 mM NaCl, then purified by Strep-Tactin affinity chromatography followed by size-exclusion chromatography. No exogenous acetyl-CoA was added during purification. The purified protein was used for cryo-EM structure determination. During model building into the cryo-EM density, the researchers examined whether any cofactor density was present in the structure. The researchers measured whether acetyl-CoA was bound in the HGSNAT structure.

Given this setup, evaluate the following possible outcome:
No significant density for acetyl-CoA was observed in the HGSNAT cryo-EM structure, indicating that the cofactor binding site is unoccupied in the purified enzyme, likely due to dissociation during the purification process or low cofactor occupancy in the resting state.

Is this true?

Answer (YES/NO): NO